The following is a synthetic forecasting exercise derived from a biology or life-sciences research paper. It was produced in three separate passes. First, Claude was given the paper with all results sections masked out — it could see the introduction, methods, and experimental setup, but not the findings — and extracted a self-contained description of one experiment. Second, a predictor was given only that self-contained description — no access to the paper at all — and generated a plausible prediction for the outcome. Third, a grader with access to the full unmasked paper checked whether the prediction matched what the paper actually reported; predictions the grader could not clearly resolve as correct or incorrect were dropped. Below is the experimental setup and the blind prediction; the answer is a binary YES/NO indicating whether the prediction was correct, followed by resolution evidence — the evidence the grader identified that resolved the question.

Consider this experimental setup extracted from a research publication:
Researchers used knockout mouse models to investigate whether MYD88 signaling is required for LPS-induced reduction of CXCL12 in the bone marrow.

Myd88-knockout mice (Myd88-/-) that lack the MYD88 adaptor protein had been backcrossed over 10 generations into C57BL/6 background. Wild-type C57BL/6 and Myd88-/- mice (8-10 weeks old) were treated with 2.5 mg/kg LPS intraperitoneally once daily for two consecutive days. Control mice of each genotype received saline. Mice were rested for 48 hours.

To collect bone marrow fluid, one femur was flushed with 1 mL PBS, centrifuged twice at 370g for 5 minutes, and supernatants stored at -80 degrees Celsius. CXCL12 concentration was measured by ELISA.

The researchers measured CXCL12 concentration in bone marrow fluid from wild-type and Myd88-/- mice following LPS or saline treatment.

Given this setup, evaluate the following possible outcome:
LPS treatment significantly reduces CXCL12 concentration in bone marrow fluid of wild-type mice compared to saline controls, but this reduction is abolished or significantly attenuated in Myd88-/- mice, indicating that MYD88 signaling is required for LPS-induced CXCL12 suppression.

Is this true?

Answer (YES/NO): YES